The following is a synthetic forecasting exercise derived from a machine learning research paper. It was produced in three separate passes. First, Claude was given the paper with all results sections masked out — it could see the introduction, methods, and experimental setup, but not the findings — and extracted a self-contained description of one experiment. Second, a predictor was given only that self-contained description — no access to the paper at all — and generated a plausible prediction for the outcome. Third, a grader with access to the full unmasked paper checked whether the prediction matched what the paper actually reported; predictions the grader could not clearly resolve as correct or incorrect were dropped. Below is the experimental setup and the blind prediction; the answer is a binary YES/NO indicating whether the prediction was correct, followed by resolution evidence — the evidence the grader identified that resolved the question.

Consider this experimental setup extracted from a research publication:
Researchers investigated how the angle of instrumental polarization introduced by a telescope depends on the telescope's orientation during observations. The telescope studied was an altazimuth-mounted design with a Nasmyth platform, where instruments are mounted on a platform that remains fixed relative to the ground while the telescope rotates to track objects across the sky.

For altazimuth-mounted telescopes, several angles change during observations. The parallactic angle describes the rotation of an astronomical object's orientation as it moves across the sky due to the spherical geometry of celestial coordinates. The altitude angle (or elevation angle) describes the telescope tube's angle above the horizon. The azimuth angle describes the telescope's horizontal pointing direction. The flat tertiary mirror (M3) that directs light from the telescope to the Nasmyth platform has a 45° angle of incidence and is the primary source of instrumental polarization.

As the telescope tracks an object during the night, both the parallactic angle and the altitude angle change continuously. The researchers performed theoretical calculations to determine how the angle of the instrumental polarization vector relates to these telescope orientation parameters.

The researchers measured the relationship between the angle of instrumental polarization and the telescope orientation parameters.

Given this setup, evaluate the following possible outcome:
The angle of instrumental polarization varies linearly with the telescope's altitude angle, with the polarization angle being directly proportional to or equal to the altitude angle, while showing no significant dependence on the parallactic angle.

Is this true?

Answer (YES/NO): YES